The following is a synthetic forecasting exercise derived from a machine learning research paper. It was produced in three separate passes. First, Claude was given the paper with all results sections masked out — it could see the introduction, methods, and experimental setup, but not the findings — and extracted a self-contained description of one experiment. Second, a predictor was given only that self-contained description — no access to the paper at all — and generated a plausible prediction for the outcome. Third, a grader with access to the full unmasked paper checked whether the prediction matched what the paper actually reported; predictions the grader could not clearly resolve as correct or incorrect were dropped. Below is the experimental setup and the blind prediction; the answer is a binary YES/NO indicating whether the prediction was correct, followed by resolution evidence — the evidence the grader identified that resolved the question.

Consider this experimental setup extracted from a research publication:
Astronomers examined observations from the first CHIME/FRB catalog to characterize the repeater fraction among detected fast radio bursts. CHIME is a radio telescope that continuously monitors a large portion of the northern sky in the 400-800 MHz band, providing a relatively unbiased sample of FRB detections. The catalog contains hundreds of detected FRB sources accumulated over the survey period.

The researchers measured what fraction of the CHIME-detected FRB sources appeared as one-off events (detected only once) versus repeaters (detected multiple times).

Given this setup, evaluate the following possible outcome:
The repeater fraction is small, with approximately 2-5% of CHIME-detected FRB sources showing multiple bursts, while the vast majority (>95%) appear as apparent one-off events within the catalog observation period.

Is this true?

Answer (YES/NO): YES